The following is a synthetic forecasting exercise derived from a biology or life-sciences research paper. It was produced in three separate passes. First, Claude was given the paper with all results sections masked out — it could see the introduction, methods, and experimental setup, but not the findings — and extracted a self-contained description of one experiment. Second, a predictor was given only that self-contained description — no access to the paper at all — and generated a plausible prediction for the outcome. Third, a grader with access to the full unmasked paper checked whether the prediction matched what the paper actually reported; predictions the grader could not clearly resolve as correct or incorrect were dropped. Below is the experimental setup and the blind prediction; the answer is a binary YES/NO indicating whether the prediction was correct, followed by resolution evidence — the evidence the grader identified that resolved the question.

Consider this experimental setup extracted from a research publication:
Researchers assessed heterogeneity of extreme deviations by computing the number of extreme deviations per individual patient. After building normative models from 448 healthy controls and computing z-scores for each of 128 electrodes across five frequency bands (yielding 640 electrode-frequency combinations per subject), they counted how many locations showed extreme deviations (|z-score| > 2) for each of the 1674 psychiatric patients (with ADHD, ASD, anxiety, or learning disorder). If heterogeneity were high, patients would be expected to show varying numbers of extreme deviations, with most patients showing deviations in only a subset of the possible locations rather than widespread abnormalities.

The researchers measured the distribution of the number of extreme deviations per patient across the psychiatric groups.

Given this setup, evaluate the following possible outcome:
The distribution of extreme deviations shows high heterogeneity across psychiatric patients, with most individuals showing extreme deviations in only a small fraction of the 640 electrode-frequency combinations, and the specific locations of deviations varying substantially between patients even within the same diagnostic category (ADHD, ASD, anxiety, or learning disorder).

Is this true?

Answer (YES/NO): YES